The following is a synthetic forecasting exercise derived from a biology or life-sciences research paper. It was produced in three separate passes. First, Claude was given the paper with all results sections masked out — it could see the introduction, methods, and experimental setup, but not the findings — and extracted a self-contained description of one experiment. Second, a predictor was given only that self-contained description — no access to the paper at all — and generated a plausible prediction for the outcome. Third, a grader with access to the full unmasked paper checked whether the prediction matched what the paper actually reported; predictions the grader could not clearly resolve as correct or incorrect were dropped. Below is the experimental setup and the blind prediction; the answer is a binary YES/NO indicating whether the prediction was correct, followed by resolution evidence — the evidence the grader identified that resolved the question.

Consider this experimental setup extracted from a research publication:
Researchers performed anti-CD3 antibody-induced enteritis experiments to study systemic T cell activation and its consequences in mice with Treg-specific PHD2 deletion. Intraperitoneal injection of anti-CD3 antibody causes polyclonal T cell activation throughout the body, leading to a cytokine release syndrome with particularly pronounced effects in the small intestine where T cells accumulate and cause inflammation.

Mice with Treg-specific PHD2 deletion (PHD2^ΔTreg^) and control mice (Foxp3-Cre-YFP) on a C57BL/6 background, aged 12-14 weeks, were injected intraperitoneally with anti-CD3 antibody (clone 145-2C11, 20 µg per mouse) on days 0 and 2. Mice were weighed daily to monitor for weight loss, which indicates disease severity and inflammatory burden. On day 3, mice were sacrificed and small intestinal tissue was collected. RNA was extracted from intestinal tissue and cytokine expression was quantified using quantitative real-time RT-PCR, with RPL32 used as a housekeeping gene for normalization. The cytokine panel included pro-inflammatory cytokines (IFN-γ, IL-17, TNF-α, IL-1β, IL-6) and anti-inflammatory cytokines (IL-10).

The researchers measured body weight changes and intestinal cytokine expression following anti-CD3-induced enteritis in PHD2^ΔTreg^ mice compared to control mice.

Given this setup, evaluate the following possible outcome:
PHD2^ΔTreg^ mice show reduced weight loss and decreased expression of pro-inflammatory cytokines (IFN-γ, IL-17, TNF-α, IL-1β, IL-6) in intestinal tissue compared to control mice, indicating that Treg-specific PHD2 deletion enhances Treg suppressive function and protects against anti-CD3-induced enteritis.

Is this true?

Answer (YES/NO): NO